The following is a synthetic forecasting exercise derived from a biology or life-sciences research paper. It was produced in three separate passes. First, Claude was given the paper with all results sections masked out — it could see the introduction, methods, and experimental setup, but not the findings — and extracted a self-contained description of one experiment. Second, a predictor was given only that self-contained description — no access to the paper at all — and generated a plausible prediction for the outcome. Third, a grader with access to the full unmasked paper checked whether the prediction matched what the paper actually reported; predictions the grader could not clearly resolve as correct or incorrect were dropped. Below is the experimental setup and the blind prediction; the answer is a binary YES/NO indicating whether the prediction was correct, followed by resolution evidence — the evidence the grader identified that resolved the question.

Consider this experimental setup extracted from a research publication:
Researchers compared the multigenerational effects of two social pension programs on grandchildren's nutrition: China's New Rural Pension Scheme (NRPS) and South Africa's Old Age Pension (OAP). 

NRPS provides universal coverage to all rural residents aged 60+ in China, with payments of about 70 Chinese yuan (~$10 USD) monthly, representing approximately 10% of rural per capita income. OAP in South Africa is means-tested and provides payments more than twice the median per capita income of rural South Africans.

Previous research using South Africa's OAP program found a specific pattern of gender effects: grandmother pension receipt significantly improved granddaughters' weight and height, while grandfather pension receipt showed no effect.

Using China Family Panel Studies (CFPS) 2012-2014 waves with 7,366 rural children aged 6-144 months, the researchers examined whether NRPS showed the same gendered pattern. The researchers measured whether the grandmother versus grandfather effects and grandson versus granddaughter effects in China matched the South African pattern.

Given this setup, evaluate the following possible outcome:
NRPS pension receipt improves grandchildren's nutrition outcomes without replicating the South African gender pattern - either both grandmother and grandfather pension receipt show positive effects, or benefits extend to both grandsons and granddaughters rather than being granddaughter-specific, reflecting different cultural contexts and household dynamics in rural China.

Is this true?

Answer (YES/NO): NO